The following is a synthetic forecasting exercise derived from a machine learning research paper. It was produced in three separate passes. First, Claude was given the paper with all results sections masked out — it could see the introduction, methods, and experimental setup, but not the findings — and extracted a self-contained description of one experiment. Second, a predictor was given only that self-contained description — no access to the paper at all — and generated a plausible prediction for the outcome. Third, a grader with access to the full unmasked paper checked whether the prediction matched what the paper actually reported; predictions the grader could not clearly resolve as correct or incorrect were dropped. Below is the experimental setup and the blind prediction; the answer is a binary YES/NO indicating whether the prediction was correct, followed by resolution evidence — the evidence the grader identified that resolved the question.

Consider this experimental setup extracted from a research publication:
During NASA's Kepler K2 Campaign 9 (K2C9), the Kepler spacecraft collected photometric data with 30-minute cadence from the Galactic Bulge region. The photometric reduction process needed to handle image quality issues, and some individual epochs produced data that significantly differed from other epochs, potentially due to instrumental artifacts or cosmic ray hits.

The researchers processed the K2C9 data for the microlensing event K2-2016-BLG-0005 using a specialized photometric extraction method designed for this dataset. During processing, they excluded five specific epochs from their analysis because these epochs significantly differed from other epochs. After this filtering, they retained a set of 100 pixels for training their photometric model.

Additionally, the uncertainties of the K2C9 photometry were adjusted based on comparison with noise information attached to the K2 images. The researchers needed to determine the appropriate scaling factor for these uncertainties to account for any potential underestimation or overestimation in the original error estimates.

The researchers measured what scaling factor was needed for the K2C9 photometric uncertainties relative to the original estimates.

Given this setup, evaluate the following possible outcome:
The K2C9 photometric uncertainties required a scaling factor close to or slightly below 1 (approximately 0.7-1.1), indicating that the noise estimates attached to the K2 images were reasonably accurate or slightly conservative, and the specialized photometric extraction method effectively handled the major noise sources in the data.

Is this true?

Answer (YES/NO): NO